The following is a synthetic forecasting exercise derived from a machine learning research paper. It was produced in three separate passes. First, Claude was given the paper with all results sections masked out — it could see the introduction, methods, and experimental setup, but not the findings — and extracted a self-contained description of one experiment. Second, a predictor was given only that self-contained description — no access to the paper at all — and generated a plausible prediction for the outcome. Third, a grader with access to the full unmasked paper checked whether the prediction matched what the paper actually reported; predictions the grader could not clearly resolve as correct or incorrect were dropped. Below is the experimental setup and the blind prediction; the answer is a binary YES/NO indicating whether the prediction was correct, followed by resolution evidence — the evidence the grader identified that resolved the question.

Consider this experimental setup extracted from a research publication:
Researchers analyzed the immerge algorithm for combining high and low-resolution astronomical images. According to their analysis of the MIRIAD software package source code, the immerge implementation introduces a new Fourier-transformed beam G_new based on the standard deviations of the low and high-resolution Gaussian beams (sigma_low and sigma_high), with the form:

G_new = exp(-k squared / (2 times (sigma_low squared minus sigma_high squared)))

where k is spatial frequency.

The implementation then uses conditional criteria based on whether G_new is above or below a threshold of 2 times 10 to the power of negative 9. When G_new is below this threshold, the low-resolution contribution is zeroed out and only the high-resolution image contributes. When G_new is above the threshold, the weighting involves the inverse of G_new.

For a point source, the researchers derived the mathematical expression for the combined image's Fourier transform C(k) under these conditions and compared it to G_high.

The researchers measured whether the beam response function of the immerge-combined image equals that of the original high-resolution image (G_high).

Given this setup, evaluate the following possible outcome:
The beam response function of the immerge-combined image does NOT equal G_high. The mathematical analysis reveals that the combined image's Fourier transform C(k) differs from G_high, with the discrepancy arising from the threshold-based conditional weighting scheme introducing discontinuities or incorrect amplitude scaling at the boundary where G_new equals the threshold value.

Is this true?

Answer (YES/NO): NO